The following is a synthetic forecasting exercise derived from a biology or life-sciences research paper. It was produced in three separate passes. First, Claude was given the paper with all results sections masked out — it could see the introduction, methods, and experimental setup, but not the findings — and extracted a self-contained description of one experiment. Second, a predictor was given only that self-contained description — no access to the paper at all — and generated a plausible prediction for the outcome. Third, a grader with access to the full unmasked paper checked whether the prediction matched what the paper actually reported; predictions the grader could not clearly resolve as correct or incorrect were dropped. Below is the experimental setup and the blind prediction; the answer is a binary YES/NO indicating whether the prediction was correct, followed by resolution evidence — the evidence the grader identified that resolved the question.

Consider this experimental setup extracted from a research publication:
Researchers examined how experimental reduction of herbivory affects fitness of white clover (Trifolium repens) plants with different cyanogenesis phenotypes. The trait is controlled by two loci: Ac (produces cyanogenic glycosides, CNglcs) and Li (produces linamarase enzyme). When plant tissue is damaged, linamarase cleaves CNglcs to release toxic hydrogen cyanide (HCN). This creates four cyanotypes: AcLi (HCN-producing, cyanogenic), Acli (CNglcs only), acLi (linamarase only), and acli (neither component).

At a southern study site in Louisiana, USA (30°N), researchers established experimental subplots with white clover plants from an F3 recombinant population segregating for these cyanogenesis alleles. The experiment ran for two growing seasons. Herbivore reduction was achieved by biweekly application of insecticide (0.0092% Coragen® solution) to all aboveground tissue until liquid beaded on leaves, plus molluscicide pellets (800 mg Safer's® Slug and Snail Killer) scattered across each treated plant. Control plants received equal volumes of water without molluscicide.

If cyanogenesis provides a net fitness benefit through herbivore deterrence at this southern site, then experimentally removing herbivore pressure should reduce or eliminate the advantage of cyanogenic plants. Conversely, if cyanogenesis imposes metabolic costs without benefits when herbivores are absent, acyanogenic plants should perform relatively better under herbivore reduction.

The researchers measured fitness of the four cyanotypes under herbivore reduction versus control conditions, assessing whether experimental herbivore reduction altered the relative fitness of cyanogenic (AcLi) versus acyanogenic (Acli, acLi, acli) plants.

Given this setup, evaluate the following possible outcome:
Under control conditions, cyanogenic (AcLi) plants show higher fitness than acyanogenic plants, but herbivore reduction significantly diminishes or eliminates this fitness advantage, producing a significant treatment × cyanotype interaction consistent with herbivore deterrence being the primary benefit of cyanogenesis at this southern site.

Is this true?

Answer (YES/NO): NO